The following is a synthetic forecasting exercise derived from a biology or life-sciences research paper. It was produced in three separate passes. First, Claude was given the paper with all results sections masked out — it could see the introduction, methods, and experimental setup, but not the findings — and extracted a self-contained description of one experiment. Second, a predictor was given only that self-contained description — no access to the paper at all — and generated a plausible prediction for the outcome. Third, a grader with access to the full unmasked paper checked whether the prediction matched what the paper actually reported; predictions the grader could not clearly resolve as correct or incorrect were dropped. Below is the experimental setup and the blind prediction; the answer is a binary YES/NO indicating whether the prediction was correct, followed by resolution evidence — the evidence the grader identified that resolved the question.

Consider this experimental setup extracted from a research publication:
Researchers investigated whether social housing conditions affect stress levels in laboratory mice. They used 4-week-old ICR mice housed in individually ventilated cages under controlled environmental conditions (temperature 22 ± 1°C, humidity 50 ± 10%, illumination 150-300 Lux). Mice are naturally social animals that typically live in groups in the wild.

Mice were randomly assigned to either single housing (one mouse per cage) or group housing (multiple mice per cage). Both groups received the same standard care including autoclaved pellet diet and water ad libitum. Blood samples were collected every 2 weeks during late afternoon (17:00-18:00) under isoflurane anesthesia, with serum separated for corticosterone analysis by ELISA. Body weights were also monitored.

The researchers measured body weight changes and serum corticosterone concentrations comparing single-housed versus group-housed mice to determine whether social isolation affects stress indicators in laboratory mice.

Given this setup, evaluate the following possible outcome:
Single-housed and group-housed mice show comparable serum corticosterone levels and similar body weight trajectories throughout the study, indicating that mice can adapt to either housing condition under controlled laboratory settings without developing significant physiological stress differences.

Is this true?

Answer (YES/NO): YES